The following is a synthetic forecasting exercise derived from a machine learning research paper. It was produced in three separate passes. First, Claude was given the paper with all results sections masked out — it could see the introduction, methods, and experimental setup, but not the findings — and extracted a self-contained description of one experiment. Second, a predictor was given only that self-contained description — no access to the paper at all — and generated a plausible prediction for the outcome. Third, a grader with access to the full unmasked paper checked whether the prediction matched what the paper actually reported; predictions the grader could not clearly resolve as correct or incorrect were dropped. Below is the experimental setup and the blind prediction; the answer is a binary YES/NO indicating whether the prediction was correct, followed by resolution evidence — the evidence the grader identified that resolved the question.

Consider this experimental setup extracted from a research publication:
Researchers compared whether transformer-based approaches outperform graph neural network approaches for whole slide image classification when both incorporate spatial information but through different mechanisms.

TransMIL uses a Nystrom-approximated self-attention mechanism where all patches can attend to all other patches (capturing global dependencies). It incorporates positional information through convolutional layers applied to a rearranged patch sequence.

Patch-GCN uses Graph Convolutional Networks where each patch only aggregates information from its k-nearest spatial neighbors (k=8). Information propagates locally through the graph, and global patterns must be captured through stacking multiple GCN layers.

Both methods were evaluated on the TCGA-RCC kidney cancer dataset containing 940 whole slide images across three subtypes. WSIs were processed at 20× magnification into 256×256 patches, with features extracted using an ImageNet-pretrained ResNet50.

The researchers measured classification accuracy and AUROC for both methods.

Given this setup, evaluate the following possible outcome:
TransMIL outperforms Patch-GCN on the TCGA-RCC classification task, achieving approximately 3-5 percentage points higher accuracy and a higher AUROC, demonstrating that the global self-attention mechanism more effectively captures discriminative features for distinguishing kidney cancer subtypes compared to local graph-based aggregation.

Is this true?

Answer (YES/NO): NO